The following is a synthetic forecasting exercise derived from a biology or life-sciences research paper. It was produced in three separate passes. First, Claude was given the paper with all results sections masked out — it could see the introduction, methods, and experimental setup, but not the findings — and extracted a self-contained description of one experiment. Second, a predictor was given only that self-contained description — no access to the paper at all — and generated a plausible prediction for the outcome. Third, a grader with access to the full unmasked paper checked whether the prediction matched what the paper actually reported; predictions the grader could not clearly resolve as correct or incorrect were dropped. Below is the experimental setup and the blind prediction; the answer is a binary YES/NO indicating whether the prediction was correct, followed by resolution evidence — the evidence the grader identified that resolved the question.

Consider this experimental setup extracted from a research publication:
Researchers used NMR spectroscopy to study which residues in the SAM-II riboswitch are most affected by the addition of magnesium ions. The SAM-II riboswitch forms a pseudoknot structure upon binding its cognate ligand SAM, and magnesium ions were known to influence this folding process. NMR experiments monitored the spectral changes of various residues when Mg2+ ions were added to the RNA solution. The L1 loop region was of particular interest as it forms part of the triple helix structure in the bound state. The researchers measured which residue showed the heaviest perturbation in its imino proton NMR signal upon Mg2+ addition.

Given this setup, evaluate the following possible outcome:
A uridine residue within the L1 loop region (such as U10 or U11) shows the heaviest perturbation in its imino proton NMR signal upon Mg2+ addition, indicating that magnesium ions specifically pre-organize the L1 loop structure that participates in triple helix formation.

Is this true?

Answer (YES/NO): NO